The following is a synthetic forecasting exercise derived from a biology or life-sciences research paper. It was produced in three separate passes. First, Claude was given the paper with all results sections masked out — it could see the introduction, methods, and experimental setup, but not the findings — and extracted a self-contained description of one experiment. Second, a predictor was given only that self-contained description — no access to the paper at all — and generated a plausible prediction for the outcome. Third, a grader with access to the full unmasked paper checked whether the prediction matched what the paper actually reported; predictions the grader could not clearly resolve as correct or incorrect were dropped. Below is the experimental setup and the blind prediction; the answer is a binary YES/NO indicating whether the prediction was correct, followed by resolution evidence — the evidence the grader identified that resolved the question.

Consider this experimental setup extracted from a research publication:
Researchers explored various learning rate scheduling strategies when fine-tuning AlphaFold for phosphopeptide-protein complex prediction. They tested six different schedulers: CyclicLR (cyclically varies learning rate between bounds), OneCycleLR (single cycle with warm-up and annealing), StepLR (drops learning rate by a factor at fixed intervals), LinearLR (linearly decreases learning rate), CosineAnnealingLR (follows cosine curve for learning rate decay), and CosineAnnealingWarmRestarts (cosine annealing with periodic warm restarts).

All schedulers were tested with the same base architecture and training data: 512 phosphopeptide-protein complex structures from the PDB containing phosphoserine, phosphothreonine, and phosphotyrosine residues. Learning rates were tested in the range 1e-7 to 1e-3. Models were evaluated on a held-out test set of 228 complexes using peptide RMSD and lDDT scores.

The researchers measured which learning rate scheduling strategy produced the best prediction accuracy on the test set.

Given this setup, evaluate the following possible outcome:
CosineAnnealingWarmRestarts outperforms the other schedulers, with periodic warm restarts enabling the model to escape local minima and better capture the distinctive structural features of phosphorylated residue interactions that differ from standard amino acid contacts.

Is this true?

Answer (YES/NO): NO